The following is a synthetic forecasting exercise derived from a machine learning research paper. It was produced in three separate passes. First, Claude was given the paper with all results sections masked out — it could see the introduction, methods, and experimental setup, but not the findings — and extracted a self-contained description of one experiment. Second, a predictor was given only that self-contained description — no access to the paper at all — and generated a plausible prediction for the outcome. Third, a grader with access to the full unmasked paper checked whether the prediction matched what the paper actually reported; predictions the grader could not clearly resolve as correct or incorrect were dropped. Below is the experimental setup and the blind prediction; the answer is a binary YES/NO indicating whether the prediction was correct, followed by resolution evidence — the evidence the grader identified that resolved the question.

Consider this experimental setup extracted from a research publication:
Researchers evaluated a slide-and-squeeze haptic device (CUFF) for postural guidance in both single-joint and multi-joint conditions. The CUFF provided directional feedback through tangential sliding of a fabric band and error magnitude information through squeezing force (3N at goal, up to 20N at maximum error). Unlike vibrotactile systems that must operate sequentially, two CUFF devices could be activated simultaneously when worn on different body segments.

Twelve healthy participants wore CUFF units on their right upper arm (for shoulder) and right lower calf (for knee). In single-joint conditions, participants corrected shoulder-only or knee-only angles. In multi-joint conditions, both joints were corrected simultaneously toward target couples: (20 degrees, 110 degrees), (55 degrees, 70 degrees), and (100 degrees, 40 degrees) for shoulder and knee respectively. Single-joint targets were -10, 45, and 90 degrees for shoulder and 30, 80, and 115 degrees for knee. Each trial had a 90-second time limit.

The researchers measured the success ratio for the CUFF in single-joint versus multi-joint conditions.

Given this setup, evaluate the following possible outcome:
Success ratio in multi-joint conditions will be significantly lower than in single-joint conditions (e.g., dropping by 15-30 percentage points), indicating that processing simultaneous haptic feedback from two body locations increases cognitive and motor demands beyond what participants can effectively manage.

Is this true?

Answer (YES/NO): NO